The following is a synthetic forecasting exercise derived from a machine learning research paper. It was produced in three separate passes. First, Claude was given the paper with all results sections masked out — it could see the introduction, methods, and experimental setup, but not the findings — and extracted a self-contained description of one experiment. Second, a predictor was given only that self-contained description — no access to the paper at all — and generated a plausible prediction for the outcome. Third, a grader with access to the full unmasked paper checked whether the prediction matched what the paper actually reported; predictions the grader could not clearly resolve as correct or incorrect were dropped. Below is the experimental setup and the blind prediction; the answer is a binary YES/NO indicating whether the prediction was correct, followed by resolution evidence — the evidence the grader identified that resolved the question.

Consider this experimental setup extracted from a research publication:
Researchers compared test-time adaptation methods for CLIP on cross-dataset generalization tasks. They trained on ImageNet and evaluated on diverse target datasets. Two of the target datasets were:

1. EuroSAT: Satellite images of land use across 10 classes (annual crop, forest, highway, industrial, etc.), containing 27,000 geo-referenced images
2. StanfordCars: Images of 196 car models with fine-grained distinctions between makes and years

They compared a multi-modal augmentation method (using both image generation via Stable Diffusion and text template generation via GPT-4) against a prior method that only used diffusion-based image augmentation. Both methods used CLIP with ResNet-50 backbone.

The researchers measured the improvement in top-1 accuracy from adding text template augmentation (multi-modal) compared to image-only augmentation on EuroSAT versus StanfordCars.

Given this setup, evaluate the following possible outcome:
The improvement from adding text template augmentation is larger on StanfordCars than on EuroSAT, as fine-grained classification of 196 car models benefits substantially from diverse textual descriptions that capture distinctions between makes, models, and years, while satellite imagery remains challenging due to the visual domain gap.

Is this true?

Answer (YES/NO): NO